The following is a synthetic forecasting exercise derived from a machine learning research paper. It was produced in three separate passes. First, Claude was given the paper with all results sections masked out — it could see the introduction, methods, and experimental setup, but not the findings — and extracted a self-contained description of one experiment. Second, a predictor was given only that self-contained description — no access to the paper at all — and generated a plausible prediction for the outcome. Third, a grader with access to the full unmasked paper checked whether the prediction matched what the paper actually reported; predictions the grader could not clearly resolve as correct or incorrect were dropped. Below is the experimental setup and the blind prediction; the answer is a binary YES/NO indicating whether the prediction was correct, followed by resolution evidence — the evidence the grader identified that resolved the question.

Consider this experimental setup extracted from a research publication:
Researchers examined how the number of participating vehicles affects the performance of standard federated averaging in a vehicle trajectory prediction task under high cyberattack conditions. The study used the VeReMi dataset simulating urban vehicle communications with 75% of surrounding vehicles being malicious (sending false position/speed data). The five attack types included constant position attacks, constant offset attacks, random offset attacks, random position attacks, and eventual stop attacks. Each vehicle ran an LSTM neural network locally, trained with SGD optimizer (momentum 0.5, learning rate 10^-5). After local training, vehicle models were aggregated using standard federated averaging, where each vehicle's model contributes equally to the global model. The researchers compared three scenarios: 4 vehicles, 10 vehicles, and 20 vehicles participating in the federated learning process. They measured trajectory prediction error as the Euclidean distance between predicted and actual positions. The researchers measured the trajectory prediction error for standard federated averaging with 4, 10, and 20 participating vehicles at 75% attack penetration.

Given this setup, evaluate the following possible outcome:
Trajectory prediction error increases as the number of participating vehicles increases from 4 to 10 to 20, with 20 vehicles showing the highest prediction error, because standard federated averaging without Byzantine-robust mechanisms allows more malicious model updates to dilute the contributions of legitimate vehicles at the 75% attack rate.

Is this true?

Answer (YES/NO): NO